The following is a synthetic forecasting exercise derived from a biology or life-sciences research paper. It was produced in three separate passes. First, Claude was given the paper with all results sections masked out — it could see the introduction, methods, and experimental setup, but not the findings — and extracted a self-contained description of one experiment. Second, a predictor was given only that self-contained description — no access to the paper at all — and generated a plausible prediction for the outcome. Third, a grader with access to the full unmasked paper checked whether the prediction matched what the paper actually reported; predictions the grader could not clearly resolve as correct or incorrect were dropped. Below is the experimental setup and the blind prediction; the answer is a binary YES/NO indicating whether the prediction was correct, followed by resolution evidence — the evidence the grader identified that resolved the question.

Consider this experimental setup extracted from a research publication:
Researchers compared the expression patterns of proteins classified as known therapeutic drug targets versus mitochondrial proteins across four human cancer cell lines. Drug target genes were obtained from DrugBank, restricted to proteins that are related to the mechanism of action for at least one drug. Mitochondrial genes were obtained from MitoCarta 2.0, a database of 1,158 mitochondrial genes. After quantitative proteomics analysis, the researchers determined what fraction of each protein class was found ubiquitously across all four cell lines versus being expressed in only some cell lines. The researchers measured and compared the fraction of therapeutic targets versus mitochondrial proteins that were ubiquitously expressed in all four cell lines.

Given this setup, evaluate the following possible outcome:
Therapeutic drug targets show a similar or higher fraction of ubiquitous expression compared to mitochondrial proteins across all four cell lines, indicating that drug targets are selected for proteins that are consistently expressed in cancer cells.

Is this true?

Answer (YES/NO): NO